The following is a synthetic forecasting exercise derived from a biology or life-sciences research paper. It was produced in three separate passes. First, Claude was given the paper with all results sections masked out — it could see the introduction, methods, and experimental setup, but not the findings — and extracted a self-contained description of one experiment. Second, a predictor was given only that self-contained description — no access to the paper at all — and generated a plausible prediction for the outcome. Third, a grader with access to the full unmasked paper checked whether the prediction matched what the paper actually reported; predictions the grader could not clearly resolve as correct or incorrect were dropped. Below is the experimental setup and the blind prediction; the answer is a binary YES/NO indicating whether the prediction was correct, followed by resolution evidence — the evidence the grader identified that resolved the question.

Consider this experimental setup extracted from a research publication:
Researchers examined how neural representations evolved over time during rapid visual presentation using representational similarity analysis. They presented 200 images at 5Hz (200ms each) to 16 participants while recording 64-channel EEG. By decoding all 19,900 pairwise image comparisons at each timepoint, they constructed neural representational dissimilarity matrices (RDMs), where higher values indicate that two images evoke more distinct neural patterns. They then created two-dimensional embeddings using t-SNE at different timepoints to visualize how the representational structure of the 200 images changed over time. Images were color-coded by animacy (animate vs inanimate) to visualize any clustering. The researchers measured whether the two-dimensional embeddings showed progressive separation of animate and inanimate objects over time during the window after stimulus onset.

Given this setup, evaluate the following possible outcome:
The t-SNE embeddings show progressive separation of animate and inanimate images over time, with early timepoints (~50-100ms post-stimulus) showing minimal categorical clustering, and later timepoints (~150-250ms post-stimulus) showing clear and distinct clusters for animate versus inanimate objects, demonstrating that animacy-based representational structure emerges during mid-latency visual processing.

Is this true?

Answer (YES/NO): NO